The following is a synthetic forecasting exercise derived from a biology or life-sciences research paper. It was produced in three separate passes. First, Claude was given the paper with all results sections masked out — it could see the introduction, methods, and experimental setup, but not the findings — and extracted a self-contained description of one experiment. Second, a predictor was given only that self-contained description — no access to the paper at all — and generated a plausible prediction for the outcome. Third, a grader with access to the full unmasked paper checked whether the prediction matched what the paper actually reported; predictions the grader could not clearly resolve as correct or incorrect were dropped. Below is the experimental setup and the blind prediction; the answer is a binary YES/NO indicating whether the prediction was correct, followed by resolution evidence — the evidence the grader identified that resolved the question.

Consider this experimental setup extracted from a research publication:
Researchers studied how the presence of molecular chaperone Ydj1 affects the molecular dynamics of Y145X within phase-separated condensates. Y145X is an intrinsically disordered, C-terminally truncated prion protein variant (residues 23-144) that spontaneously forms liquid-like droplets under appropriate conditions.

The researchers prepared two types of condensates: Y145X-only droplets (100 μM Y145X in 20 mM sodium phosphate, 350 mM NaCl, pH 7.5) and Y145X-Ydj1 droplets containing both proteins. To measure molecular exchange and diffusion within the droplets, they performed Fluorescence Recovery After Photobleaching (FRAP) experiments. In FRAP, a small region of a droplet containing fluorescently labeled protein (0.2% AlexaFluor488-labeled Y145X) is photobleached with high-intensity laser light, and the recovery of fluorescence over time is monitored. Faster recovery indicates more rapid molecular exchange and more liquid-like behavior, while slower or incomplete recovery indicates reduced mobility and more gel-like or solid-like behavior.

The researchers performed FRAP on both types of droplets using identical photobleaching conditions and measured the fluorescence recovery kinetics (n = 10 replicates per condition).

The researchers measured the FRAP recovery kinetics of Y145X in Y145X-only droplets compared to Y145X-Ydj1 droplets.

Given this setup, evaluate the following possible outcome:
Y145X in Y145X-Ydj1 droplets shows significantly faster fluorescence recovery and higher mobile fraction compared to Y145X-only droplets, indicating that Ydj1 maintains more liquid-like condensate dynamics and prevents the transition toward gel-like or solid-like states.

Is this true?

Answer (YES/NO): NO